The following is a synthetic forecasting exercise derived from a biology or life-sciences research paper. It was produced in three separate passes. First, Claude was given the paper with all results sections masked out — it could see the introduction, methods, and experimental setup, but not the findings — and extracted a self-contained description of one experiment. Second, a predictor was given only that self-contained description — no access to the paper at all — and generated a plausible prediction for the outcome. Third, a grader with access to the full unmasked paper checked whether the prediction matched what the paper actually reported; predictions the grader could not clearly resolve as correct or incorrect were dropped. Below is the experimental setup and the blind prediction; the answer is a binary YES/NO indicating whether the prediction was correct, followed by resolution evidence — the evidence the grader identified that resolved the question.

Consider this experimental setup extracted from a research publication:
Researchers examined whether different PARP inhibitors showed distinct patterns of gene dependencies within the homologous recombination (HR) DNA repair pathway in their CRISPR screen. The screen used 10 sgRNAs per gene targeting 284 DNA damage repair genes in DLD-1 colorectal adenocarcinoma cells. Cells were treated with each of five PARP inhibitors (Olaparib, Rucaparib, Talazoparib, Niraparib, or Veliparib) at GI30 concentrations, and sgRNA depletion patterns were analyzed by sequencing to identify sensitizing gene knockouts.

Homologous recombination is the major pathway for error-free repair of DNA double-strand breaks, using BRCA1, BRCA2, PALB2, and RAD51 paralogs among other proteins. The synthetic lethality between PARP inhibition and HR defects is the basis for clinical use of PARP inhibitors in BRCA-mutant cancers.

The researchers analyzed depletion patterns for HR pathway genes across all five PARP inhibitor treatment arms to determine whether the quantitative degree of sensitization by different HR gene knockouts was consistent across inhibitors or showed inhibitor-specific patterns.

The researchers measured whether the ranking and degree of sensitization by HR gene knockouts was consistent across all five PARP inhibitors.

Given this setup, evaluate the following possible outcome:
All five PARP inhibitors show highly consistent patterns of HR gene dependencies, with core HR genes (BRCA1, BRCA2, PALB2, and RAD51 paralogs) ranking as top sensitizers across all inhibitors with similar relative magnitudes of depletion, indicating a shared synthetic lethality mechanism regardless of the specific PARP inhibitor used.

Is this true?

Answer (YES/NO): YES